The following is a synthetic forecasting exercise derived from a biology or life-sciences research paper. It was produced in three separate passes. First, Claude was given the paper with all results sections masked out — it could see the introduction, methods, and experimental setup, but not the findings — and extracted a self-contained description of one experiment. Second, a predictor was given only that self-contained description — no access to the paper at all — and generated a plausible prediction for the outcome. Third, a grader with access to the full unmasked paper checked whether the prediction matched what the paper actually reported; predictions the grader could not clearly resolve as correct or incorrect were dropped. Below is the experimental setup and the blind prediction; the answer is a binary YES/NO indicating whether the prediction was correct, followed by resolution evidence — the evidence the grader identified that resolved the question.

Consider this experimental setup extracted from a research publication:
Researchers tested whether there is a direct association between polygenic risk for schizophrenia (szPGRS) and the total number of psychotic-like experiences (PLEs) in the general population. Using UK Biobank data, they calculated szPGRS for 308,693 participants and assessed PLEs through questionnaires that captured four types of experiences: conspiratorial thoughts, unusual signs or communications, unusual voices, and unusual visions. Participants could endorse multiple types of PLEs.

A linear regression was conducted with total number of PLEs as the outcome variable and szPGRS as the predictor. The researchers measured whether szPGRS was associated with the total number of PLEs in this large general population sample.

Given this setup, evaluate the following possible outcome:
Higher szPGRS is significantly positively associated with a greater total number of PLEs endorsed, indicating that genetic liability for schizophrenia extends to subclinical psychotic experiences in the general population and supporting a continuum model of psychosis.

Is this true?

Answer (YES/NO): NO